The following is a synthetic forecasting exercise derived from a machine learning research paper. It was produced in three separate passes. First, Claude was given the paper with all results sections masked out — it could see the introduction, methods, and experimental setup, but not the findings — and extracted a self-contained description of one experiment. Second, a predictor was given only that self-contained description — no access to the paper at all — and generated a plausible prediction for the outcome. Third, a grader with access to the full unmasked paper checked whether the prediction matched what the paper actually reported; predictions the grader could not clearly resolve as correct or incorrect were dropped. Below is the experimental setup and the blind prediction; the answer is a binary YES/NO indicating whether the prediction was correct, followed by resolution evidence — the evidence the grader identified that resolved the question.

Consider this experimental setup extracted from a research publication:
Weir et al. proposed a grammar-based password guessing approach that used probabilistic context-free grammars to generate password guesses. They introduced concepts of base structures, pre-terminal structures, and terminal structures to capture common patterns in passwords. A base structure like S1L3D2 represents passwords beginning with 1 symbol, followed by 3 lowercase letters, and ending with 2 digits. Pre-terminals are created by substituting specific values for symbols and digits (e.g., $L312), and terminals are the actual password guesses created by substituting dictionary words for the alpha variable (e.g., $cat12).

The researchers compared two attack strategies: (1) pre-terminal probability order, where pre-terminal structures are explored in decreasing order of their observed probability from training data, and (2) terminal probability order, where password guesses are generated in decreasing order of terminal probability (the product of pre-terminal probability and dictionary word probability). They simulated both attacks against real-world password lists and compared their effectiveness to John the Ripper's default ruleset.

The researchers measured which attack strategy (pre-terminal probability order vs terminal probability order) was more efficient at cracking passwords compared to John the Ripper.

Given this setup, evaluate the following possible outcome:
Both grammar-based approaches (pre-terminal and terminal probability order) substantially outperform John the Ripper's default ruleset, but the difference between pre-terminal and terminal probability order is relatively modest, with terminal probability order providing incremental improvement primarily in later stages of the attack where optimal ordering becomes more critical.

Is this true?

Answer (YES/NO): NO